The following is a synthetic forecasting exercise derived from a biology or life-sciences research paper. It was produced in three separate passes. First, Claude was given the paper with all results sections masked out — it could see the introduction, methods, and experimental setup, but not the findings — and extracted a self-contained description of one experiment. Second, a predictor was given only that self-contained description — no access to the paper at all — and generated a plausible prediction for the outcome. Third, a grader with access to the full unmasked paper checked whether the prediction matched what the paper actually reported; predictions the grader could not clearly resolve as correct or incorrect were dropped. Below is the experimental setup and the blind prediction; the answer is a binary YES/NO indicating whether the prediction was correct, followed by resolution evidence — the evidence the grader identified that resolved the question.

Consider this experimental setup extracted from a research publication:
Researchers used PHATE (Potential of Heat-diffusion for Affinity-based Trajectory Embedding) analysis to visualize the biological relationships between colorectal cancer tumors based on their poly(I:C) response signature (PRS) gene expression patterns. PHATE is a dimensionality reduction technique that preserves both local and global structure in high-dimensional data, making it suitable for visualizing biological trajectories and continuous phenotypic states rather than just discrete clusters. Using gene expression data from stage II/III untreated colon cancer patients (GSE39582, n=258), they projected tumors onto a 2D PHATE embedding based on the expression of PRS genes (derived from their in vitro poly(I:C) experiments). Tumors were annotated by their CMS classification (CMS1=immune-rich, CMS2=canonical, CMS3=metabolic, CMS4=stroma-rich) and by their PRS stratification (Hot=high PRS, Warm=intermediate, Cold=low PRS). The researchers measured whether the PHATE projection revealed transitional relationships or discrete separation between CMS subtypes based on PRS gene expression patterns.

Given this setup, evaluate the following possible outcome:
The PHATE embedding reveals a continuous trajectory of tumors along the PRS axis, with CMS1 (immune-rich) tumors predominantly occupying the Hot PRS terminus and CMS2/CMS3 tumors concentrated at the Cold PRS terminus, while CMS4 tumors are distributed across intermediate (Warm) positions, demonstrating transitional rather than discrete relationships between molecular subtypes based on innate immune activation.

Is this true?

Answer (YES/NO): YES